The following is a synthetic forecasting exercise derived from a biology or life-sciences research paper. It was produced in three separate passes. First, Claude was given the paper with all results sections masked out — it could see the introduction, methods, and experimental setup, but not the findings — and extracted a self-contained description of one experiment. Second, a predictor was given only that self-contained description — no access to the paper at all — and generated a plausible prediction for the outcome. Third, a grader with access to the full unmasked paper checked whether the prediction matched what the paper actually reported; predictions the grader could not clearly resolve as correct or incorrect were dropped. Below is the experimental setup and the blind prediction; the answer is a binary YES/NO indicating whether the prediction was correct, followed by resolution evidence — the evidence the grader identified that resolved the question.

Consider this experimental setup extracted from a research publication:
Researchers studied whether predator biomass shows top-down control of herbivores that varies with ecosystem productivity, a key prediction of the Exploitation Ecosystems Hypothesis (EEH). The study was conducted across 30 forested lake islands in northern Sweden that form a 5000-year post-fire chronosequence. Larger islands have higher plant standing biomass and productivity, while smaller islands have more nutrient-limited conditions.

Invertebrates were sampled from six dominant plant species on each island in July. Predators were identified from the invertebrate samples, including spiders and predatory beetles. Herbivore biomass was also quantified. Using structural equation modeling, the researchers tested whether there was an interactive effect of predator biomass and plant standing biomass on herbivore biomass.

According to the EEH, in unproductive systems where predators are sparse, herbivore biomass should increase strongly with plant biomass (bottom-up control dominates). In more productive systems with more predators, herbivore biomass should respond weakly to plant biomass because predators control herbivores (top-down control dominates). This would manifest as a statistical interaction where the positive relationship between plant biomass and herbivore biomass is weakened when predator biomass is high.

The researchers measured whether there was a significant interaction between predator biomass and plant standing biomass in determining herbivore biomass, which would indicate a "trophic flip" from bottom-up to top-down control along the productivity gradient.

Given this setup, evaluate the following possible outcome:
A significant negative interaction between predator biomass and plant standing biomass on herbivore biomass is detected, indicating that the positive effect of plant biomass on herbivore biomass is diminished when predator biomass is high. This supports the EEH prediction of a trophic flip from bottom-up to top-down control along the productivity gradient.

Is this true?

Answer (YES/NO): YES